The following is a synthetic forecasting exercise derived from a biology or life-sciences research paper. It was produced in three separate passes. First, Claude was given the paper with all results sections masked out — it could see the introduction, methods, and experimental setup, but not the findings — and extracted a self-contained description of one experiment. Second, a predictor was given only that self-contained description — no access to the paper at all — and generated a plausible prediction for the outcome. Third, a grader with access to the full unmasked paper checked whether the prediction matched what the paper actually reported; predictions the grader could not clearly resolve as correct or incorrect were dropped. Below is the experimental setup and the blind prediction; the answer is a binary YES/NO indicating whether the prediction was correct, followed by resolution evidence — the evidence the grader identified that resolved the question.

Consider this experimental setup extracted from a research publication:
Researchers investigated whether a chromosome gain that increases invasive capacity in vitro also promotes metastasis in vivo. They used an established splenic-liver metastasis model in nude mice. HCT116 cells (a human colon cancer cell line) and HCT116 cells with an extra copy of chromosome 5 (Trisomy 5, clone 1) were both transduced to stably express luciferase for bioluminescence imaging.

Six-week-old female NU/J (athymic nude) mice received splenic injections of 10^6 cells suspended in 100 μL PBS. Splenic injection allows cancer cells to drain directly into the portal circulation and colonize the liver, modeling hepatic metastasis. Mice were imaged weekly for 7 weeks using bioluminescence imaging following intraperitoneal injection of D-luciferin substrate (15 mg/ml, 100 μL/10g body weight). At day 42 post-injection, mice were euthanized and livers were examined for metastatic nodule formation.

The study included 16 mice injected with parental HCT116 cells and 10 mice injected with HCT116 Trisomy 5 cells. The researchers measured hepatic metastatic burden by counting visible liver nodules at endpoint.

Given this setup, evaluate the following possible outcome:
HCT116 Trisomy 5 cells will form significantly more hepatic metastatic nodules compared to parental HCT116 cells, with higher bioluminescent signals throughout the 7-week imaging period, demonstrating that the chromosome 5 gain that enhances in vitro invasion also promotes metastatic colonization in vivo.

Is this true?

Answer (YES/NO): YES